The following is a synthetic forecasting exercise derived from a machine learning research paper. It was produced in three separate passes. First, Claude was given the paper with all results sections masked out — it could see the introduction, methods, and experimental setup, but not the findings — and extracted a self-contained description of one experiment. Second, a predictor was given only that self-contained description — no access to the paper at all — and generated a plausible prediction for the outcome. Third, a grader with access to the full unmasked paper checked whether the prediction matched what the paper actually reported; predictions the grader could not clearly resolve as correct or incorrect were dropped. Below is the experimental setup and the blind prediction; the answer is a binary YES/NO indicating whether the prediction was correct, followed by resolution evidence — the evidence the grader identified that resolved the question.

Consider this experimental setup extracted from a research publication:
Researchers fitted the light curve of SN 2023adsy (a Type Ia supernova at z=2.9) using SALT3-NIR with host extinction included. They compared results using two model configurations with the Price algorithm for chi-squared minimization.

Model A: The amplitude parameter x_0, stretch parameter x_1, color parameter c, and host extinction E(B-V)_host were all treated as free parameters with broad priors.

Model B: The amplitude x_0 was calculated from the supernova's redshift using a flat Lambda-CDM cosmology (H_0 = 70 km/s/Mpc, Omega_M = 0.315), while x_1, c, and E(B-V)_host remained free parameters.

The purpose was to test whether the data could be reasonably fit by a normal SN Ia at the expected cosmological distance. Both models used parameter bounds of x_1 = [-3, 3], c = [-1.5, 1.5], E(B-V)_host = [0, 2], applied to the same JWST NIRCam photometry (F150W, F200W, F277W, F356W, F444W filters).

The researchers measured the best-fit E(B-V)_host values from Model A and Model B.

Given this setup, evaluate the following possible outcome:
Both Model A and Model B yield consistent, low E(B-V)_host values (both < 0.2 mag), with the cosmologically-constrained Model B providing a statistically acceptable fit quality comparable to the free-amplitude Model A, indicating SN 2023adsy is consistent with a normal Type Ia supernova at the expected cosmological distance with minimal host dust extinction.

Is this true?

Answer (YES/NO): NO